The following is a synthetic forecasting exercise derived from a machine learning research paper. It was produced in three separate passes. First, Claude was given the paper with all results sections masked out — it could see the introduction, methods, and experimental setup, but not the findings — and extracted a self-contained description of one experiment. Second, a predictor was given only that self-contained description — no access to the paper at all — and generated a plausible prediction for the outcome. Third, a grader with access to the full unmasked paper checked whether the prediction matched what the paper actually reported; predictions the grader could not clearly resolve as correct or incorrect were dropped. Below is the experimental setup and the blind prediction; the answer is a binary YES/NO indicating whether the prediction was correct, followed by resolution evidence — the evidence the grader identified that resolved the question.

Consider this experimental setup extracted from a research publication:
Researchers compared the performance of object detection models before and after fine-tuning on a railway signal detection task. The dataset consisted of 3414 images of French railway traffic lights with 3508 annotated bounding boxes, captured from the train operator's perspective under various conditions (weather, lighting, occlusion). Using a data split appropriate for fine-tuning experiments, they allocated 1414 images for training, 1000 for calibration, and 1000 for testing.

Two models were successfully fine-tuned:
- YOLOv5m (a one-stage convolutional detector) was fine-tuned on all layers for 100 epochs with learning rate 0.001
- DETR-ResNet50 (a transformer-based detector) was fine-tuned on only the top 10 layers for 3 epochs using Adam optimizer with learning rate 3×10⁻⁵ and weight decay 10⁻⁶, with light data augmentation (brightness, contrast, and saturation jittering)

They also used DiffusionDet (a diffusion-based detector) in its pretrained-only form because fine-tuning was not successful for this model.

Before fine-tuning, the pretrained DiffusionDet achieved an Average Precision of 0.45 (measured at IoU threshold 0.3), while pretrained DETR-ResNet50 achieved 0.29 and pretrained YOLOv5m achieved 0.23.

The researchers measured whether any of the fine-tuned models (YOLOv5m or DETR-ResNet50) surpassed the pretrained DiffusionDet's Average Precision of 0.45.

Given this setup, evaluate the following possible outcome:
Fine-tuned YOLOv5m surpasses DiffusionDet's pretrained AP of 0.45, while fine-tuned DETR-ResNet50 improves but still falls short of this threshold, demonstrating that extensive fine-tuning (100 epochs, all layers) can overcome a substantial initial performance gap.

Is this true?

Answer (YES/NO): NO